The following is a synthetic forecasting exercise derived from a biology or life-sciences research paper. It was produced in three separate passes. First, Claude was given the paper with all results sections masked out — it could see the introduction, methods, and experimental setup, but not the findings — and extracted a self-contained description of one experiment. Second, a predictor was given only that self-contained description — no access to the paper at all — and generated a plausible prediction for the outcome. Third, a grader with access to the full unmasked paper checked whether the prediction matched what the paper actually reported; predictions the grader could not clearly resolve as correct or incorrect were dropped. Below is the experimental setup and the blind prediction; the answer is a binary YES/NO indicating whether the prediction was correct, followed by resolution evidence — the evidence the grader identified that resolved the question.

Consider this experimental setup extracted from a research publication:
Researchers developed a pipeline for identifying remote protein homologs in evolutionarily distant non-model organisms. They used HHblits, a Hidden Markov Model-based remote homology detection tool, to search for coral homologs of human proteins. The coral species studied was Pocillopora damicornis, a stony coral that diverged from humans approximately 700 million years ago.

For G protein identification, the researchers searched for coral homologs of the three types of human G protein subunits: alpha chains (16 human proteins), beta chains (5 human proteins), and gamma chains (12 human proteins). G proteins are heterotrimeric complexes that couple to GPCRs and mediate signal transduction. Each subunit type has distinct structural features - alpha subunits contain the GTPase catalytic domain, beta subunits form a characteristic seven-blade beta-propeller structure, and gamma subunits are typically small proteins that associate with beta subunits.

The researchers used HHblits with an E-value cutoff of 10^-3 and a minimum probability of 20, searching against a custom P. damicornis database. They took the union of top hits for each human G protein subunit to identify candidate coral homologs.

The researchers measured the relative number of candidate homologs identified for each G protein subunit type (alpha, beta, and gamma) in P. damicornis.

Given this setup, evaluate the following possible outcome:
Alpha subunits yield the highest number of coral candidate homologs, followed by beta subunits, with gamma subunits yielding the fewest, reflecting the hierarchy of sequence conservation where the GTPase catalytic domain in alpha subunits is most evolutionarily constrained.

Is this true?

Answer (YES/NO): NO